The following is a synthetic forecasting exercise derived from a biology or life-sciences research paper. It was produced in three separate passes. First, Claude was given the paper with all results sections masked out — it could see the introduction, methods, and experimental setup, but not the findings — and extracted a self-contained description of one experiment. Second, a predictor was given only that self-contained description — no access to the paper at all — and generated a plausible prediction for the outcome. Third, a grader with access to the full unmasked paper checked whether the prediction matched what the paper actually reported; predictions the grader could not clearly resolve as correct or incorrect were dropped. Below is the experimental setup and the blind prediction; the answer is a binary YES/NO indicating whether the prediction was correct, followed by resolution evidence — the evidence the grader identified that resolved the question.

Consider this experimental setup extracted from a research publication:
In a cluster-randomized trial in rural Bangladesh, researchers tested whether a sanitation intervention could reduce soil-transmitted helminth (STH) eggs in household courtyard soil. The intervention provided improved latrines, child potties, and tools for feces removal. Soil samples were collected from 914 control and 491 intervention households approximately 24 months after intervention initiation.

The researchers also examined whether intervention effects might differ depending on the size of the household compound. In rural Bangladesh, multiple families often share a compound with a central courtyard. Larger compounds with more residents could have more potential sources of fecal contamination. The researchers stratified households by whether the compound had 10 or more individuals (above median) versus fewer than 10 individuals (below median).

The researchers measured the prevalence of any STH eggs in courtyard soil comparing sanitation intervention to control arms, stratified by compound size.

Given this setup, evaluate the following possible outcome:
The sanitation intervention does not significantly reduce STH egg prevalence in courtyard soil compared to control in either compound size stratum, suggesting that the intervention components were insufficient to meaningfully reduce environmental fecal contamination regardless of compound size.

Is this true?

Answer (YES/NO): YES